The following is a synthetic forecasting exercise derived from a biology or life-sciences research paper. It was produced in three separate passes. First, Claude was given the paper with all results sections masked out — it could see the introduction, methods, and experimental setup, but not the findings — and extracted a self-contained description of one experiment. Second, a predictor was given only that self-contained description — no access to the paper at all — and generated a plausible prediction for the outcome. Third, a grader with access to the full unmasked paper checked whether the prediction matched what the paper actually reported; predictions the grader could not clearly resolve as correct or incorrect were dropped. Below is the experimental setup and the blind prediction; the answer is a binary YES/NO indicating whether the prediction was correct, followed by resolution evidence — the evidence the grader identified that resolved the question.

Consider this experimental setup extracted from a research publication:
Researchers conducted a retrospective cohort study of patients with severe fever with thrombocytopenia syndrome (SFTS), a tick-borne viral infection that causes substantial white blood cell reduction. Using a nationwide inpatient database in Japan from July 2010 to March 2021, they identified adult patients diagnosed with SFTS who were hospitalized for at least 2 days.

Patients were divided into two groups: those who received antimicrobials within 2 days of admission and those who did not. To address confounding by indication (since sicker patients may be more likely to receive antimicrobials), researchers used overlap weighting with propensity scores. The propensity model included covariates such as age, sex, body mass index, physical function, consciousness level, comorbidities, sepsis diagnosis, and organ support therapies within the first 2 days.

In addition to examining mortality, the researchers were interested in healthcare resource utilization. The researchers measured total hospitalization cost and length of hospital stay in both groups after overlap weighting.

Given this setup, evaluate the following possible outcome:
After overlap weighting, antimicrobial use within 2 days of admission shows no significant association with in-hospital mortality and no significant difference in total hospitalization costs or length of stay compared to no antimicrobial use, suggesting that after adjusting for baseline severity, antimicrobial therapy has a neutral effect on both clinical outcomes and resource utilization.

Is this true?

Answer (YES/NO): YES